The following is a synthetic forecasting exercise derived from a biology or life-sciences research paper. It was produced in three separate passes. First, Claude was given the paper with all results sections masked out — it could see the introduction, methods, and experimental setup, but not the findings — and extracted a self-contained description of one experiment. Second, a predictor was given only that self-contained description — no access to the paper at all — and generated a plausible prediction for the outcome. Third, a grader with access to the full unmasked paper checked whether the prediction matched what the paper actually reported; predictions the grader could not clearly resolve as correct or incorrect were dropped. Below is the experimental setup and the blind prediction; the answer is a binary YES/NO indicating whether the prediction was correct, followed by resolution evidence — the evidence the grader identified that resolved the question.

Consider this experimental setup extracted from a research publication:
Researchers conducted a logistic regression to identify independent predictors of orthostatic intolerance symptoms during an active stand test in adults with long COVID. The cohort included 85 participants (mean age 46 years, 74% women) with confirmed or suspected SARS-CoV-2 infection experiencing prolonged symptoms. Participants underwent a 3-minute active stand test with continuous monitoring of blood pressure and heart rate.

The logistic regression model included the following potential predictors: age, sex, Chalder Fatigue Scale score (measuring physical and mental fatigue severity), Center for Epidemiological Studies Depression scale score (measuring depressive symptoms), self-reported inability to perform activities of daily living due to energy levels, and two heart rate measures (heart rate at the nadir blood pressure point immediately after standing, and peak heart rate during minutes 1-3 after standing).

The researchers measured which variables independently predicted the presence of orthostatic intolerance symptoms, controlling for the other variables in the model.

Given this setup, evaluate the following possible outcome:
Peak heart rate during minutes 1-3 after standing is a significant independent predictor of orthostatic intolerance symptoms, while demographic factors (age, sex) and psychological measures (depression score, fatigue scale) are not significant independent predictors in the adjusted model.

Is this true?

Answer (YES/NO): NO